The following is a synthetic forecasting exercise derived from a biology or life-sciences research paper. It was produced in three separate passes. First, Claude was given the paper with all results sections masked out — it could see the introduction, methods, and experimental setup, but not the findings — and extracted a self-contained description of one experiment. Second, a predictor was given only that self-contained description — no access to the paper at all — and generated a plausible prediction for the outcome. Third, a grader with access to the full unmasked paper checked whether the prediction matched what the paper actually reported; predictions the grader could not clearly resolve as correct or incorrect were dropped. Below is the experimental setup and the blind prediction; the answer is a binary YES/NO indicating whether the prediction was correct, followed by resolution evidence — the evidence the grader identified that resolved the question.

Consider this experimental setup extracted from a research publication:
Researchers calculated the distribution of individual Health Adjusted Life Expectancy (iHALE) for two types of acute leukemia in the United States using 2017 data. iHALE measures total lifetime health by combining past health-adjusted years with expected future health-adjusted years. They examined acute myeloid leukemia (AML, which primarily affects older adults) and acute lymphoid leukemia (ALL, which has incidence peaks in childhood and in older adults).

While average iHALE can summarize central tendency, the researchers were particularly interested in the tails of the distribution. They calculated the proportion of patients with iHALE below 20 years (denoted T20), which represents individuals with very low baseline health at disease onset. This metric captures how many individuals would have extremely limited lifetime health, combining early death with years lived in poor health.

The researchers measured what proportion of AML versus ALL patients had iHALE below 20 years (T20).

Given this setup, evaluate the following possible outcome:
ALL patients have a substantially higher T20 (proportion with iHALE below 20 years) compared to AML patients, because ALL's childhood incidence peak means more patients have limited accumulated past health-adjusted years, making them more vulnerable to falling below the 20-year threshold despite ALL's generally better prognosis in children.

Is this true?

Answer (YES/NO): YES